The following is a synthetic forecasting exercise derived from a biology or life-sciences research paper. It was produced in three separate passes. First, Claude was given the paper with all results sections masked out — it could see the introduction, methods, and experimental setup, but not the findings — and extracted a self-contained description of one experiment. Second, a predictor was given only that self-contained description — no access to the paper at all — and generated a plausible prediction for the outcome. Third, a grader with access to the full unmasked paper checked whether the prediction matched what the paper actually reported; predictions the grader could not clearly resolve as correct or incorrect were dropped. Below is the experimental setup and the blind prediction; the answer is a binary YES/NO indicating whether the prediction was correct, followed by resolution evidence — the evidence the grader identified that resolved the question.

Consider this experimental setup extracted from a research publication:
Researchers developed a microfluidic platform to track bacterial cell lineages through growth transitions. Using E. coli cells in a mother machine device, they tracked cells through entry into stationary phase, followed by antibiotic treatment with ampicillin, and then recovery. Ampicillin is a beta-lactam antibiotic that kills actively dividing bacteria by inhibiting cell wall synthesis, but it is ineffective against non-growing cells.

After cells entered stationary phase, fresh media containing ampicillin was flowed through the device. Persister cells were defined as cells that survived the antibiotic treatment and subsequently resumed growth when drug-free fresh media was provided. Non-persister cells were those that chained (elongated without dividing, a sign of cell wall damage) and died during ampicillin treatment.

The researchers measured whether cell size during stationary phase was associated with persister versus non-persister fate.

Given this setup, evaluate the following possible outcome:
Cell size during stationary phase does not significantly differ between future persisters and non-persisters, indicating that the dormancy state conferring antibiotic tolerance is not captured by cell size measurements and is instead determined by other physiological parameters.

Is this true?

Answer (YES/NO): NO